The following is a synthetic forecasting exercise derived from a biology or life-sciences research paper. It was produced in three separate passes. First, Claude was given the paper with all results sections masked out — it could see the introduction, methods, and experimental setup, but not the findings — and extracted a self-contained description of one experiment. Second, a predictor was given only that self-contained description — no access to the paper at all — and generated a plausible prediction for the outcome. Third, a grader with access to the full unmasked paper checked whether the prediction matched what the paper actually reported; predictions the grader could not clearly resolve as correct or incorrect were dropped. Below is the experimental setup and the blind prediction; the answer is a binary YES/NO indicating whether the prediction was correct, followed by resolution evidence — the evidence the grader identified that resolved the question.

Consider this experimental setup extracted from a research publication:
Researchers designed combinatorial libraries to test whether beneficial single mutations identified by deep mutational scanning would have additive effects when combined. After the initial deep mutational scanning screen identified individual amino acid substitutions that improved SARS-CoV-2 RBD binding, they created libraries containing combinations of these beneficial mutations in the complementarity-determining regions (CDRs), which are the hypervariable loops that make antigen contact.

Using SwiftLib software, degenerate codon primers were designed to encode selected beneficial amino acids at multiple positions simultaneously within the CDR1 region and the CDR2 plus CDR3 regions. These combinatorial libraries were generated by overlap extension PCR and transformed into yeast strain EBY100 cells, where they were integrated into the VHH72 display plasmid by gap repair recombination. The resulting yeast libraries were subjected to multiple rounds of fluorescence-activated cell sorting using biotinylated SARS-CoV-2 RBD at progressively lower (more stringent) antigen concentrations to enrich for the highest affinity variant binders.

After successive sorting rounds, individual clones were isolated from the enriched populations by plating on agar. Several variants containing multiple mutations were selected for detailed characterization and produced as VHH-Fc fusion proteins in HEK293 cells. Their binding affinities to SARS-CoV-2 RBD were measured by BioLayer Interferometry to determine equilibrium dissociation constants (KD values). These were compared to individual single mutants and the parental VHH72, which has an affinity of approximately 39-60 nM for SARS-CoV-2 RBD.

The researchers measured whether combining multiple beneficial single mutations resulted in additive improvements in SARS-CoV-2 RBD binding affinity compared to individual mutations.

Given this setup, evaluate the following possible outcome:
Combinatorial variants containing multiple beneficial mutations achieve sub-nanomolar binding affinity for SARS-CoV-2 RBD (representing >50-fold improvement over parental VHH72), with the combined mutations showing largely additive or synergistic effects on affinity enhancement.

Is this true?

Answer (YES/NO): YES